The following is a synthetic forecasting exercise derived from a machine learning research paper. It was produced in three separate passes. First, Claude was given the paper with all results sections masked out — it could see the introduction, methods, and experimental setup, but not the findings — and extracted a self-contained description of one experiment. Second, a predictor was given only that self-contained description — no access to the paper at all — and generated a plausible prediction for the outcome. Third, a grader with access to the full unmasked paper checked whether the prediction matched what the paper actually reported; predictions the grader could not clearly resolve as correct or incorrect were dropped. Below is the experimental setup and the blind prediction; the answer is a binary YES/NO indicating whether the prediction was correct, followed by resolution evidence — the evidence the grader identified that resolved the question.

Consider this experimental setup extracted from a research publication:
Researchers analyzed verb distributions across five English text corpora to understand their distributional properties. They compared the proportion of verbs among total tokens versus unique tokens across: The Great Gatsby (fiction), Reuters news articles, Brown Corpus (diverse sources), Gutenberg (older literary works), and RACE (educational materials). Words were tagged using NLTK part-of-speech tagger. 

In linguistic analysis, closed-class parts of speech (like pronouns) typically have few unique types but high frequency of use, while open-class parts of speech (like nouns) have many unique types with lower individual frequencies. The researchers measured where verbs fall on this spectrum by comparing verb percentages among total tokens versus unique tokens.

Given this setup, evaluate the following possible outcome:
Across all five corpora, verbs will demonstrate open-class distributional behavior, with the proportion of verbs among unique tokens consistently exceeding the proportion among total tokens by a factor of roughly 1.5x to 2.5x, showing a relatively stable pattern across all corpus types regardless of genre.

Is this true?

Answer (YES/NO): NO